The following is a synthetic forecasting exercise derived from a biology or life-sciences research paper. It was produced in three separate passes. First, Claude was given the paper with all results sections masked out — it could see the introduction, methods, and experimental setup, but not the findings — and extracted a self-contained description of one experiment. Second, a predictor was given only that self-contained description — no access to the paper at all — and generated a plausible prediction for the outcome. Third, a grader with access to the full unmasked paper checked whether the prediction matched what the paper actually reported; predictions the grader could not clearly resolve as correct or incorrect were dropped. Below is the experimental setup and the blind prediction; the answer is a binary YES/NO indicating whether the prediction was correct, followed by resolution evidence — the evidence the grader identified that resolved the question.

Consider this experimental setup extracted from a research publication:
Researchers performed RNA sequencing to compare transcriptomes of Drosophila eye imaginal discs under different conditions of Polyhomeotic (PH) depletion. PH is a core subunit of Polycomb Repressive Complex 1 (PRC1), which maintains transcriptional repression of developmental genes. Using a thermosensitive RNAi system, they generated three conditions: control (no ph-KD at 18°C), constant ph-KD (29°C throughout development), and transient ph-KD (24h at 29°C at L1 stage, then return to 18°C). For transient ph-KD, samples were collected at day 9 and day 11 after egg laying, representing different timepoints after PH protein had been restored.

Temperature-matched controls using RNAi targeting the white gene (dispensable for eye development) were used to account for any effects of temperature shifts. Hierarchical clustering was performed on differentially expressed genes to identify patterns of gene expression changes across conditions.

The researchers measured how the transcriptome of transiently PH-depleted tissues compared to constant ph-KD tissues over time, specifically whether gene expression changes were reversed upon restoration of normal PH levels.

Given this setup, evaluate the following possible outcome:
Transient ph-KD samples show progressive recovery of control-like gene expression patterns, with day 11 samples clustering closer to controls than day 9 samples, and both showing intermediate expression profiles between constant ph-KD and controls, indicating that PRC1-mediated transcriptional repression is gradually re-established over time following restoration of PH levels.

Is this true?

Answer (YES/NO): YES